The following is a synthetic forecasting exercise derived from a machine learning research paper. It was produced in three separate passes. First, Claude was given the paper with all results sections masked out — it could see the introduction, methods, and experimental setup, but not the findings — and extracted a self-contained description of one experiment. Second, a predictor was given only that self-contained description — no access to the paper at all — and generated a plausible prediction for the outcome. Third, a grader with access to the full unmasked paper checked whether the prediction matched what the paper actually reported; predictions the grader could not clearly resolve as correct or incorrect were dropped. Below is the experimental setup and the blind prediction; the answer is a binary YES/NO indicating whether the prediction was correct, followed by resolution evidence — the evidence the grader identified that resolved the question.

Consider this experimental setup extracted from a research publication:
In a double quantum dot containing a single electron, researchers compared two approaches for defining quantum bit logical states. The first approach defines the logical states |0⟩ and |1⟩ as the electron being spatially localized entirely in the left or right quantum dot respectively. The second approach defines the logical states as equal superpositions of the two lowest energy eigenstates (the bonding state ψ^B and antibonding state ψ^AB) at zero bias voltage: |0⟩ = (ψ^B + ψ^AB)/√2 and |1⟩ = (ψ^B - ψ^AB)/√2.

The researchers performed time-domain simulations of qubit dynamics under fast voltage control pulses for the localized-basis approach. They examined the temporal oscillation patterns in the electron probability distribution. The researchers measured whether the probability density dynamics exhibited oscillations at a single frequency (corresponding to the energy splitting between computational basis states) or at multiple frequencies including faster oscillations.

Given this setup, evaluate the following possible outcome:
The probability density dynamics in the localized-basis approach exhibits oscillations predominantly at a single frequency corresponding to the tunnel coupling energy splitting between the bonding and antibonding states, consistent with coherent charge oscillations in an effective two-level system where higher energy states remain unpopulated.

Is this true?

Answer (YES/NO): NO